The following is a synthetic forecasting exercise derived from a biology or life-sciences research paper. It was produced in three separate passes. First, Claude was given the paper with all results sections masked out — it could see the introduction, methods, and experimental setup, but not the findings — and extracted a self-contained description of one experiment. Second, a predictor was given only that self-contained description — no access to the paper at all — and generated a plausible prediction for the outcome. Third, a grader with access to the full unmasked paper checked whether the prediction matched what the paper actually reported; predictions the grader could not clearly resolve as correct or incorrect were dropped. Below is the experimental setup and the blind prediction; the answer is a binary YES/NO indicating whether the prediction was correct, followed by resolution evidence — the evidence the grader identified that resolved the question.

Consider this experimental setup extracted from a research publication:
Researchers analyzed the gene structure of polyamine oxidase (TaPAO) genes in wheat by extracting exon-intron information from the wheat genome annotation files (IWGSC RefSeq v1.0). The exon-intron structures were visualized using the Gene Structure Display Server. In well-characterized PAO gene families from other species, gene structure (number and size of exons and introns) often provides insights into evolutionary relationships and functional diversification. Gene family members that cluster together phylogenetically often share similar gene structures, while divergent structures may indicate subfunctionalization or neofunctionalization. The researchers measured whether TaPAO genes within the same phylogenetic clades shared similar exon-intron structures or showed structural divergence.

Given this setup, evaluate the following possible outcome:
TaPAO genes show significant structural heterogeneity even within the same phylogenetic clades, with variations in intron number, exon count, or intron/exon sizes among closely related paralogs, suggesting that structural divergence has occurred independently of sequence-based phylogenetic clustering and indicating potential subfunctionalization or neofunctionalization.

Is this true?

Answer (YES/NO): NO